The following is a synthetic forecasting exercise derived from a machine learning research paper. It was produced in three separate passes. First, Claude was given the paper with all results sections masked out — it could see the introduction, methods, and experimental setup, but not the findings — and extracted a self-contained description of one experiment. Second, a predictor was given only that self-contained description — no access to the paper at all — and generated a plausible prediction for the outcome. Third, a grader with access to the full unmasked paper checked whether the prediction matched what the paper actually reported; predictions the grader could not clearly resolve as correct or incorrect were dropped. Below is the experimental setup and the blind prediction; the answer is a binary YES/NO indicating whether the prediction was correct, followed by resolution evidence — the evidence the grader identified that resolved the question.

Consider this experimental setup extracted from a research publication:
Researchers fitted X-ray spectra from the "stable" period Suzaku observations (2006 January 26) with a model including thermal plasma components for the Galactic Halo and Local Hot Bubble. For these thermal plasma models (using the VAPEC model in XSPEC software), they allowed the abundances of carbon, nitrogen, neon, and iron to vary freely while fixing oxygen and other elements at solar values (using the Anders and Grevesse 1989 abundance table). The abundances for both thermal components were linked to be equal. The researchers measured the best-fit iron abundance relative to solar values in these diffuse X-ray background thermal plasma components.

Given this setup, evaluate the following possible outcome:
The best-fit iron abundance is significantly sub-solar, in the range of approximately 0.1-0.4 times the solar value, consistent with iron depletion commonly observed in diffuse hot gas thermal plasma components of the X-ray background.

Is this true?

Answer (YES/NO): NO